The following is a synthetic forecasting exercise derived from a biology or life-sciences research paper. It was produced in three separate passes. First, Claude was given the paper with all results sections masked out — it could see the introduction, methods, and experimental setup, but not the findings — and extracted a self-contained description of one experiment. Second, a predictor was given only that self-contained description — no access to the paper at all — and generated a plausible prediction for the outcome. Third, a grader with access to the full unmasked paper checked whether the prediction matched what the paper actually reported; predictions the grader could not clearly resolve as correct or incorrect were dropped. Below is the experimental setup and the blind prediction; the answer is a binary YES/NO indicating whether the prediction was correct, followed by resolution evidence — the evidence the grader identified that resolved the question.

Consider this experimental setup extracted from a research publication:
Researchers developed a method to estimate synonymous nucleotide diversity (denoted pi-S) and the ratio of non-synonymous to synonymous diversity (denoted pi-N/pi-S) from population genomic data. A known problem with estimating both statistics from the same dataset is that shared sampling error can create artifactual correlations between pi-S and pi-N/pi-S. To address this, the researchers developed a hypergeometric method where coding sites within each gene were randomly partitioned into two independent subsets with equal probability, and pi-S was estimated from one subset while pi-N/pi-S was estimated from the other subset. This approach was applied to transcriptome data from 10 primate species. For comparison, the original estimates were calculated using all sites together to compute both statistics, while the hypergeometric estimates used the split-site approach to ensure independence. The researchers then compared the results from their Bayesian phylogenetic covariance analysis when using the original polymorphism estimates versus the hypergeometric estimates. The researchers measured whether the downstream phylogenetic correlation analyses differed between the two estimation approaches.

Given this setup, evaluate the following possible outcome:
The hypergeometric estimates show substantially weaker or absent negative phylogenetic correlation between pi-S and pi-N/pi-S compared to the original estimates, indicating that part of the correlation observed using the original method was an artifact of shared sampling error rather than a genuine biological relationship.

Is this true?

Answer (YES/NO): NO